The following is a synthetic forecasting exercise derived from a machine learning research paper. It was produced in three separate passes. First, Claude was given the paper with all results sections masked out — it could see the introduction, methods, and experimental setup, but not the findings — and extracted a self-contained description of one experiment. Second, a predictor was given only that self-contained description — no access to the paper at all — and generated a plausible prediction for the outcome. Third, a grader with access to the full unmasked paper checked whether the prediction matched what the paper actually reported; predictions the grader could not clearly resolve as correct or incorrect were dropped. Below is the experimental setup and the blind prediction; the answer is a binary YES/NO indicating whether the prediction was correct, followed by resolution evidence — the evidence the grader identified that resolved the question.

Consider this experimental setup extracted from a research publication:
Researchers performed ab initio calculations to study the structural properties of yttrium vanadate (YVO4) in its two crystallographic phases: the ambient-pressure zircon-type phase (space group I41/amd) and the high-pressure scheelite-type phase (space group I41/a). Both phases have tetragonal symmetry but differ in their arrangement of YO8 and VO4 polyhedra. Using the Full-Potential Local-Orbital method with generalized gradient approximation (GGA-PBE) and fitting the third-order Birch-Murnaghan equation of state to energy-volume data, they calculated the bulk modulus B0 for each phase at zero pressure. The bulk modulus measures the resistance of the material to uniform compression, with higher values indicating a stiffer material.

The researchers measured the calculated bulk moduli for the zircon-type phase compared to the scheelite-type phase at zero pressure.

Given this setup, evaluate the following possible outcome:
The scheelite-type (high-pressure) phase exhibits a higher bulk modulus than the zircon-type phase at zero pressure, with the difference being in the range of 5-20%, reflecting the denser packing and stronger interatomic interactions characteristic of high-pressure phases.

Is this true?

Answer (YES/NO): YES